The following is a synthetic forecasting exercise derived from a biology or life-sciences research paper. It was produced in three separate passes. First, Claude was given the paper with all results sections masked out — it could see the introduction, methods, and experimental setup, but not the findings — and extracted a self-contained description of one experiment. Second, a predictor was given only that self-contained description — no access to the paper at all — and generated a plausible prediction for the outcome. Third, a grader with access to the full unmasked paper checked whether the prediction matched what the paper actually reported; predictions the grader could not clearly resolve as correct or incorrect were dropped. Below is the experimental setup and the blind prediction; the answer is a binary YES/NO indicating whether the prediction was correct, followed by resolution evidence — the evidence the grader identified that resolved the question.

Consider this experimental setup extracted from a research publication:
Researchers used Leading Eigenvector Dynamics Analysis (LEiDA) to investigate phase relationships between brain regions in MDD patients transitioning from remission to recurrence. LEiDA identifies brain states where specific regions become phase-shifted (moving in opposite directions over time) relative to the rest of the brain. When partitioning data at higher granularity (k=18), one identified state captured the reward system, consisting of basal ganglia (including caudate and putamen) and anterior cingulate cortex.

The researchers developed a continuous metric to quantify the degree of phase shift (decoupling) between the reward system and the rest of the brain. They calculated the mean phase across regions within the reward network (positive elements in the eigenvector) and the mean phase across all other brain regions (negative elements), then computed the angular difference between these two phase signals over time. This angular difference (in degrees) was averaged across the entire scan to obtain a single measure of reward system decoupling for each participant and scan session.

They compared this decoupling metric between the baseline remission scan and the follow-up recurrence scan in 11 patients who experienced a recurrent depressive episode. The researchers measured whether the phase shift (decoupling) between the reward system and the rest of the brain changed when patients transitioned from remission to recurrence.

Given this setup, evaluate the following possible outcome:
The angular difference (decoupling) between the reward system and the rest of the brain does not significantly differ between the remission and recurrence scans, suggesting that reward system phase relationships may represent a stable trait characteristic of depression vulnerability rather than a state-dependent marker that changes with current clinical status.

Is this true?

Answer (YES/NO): NO